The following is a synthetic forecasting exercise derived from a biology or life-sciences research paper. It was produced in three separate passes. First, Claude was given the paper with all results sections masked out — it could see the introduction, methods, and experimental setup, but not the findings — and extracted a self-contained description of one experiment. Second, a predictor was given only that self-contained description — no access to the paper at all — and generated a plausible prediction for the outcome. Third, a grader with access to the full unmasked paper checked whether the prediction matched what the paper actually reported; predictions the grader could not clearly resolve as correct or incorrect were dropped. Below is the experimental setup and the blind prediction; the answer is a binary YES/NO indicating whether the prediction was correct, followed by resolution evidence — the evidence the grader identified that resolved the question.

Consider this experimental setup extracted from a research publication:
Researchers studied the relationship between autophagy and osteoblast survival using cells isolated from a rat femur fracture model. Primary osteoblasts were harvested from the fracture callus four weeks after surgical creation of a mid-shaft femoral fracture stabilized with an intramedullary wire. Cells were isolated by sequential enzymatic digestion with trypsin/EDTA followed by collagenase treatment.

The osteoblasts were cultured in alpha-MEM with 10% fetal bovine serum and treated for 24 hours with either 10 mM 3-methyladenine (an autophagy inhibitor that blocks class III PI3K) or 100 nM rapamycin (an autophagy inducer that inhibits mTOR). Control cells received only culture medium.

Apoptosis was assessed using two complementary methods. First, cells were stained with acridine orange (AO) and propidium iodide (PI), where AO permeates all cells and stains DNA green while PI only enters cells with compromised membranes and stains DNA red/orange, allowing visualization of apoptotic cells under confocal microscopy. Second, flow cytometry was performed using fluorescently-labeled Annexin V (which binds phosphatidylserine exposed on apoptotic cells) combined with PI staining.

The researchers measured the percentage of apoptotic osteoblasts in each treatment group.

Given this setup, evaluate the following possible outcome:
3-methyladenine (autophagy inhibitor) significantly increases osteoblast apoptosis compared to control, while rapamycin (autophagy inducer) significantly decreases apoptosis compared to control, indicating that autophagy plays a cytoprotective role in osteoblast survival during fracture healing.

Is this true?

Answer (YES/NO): YES